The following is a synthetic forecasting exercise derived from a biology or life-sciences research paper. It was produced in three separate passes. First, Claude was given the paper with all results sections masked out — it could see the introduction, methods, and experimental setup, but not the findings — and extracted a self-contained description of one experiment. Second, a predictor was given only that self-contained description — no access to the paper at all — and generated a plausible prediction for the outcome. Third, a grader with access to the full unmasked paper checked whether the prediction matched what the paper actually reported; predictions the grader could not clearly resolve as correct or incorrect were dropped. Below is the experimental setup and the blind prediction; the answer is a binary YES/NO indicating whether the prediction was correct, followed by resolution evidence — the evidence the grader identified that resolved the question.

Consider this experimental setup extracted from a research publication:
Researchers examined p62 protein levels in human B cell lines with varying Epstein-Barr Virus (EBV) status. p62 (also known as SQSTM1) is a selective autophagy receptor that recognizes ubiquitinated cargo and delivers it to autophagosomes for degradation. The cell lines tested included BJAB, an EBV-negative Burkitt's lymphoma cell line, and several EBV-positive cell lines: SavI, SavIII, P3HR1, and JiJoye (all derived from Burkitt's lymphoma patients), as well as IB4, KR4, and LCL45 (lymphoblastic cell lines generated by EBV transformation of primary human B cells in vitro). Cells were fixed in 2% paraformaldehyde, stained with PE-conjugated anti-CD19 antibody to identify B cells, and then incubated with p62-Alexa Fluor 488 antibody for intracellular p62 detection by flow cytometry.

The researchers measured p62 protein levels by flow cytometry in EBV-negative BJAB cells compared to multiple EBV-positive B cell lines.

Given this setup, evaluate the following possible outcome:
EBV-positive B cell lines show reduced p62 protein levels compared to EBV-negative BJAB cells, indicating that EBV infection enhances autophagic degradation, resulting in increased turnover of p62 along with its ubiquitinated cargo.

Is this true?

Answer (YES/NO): NO